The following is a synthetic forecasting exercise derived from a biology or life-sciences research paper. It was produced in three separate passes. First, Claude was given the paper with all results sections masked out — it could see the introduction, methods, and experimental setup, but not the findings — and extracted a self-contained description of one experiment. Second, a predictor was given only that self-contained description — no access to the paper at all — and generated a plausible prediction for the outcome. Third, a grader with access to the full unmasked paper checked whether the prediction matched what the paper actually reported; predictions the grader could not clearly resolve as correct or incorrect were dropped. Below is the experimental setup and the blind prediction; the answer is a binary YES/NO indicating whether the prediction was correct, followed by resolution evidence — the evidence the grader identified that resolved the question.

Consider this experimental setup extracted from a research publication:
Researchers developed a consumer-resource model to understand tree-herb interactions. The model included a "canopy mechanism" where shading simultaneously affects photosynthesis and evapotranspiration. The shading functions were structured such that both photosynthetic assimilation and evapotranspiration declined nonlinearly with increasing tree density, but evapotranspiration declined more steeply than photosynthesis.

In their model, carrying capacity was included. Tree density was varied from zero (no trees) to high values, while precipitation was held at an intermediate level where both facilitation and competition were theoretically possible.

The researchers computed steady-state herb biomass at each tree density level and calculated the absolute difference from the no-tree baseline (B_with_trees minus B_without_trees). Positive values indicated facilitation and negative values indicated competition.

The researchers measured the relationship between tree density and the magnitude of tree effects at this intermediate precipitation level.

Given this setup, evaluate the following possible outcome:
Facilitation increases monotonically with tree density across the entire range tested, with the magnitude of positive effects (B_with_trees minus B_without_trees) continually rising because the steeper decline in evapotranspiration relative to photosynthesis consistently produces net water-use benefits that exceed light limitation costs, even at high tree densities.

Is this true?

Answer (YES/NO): NO